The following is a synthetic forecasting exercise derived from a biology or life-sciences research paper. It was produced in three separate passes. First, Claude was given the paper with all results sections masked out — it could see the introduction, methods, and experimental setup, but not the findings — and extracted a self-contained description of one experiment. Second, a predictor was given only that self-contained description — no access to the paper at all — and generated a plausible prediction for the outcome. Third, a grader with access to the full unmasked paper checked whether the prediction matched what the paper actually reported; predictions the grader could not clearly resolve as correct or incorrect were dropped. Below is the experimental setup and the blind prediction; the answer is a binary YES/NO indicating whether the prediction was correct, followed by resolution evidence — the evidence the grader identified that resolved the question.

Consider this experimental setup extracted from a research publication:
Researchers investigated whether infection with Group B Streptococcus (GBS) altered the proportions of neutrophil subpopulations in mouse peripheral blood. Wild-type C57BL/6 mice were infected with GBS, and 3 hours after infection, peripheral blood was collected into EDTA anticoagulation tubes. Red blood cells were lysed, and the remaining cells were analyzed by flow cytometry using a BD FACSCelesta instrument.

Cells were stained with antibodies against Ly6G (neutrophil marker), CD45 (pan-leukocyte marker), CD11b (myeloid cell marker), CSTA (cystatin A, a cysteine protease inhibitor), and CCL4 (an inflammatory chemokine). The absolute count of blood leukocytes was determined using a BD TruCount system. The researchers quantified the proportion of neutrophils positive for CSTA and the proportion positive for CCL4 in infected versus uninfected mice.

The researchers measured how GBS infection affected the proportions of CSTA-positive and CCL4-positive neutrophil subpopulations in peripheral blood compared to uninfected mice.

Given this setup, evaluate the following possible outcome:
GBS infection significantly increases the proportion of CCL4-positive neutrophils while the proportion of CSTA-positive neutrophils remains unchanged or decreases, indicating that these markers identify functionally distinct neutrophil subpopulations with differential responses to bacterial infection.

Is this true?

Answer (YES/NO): NO